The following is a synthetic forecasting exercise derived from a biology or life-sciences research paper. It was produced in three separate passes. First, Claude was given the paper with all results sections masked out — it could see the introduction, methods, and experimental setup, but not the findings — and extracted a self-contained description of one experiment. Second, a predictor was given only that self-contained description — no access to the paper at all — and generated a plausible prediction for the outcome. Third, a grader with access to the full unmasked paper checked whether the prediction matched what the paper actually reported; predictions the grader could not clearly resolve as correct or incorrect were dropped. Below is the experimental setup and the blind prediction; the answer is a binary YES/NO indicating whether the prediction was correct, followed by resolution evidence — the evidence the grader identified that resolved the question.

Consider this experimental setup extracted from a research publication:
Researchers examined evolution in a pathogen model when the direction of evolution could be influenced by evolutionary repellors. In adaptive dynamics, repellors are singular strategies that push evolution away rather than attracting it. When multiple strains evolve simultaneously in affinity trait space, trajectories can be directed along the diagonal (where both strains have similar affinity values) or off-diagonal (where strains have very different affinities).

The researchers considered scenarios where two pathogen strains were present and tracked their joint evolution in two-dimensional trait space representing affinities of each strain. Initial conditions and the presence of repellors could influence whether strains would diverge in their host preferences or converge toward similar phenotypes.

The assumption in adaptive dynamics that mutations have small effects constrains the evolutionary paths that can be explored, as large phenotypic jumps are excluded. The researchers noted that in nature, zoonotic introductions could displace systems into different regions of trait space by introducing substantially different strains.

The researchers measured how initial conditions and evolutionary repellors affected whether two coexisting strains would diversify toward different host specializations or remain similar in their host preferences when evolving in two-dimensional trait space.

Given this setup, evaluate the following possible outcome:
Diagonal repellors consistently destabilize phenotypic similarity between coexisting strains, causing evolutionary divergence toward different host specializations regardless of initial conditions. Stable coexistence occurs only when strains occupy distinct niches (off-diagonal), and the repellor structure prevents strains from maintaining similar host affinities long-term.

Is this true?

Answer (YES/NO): NO